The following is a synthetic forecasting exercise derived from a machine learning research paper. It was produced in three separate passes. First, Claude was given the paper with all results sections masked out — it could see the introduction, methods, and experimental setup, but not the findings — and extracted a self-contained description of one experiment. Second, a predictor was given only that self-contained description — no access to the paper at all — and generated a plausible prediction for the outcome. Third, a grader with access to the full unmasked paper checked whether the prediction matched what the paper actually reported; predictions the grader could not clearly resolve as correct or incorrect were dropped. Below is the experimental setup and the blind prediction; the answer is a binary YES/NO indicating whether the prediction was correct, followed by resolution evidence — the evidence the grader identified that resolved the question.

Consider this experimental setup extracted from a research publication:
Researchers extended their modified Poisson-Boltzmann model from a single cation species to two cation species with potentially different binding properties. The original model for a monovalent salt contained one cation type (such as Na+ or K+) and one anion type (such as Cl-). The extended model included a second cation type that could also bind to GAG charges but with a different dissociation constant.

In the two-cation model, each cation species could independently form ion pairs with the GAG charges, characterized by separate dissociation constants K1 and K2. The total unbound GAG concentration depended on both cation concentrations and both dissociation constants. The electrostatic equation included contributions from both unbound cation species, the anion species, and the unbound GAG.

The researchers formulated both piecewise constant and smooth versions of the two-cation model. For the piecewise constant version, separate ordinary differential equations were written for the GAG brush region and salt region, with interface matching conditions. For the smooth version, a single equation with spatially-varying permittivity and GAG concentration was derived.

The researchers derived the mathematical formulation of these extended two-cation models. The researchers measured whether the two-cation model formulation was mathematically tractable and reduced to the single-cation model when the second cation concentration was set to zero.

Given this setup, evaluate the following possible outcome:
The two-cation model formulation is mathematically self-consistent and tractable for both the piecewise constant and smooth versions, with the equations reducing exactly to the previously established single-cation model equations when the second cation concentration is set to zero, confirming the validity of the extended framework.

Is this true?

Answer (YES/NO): YES